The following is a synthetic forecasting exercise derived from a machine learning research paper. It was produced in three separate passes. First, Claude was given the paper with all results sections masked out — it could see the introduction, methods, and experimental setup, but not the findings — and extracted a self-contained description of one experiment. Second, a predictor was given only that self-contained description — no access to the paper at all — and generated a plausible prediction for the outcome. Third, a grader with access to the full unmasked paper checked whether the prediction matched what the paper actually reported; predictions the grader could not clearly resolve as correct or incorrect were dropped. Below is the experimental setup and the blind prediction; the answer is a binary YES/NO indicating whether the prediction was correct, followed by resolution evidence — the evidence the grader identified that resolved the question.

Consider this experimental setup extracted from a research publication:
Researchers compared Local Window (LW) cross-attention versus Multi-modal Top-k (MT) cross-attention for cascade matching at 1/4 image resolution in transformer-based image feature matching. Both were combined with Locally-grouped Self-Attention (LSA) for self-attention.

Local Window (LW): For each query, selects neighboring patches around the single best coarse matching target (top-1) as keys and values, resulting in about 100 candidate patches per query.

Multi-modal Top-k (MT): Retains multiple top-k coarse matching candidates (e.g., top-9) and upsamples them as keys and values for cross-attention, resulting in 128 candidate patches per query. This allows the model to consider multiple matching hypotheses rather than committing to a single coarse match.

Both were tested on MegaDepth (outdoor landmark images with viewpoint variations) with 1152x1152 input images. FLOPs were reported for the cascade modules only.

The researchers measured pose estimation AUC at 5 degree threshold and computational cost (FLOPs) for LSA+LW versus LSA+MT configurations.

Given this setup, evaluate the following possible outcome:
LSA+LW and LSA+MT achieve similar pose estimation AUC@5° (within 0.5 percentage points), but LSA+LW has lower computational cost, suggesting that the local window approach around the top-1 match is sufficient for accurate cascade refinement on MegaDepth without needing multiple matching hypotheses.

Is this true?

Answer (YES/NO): NO